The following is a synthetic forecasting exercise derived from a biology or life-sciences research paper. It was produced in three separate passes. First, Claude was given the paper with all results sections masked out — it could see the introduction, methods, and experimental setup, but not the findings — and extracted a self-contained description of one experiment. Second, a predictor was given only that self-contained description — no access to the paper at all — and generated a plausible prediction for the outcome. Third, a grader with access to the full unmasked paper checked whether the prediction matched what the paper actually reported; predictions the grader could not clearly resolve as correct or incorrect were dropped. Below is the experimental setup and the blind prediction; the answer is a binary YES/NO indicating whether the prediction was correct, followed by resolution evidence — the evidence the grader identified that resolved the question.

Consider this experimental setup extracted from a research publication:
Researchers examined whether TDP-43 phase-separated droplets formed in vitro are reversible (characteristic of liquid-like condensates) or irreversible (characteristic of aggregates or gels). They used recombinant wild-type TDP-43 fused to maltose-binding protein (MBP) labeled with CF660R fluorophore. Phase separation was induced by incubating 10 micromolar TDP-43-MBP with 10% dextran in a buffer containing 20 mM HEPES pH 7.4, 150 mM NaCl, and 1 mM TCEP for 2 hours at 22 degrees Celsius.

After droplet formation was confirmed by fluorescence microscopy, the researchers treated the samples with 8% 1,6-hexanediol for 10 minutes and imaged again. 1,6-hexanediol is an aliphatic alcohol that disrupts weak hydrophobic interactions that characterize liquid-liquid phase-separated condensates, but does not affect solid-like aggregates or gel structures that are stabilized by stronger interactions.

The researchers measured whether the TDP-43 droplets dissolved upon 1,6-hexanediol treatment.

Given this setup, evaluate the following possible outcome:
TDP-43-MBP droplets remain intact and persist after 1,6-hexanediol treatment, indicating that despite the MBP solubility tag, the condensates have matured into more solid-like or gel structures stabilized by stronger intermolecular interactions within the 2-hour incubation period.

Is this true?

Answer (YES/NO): NO